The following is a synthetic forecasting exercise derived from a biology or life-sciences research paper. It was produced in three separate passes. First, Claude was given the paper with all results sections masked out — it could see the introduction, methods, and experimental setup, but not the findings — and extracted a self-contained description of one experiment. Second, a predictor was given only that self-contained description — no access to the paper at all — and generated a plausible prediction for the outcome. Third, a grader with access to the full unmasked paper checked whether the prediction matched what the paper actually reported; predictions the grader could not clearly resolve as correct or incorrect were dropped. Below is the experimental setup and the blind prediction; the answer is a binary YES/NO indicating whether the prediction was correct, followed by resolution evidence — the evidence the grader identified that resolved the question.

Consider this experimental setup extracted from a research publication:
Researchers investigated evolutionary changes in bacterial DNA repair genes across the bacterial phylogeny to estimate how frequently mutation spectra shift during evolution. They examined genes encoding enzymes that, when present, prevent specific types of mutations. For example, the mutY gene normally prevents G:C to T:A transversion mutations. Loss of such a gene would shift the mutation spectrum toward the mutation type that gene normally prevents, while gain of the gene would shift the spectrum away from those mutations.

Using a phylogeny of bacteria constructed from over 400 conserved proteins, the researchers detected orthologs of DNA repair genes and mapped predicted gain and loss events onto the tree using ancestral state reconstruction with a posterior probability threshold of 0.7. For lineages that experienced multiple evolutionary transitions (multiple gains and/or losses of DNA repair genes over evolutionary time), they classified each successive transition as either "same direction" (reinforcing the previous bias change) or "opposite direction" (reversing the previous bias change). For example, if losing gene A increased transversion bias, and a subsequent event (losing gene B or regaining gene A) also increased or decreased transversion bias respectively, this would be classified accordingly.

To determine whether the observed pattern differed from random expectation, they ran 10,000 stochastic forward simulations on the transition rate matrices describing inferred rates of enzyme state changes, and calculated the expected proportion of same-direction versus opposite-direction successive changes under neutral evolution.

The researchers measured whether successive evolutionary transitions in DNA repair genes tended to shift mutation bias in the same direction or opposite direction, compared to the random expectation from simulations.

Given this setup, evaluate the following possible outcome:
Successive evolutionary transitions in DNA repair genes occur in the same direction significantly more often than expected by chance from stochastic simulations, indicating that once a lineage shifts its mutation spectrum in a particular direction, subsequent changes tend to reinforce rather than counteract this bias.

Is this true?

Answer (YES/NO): NO